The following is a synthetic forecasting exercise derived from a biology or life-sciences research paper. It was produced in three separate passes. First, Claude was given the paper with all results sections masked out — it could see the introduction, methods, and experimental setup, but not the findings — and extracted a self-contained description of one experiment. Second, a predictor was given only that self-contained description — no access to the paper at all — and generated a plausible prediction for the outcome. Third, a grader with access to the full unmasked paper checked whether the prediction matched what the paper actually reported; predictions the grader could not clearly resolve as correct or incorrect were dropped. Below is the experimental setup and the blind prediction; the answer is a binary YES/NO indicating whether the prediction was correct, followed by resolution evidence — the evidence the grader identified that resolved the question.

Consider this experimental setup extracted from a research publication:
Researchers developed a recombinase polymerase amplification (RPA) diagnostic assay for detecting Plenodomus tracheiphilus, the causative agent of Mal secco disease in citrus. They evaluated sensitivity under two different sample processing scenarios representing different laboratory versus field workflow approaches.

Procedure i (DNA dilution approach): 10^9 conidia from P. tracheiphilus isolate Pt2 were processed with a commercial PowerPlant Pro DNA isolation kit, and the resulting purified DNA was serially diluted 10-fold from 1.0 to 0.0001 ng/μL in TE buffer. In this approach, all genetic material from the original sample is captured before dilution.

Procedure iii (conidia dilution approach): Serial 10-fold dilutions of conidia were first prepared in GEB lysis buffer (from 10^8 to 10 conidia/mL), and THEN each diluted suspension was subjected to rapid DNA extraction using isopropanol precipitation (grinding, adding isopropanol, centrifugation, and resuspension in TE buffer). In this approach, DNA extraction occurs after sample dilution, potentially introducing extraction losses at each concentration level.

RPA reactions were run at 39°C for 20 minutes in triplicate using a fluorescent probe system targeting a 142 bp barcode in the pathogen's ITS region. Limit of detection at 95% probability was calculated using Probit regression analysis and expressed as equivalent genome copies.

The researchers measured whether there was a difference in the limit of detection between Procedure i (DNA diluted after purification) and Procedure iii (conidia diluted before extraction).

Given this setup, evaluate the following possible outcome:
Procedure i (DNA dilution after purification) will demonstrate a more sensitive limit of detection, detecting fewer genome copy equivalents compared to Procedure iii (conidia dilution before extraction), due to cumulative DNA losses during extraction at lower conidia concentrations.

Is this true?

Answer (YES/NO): YES